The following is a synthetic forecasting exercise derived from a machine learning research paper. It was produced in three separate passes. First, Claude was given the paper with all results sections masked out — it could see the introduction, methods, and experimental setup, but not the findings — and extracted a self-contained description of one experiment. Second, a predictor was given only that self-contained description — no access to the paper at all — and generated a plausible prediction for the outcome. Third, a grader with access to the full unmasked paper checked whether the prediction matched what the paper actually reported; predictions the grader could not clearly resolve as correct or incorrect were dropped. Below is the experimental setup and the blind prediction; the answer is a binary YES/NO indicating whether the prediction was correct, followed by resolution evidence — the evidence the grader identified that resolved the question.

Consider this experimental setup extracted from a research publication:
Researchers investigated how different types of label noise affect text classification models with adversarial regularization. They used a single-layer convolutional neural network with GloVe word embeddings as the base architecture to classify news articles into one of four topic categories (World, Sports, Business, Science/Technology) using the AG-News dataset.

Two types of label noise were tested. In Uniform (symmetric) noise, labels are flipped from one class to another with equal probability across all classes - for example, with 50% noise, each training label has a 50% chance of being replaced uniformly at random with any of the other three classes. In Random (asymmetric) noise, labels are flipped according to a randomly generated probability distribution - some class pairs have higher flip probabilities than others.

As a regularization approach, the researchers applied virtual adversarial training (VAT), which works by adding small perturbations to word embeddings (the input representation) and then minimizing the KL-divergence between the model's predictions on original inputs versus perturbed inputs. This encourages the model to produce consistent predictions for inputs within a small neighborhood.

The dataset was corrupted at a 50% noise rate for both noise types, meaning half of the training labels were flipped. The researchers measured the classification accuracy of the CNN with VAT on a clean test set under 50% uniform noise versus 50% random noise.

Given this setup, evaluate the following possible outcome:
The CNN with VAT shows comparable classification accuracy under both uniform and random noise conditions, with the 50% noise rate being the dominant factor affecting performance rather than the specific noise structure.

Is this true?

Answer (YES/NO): YES